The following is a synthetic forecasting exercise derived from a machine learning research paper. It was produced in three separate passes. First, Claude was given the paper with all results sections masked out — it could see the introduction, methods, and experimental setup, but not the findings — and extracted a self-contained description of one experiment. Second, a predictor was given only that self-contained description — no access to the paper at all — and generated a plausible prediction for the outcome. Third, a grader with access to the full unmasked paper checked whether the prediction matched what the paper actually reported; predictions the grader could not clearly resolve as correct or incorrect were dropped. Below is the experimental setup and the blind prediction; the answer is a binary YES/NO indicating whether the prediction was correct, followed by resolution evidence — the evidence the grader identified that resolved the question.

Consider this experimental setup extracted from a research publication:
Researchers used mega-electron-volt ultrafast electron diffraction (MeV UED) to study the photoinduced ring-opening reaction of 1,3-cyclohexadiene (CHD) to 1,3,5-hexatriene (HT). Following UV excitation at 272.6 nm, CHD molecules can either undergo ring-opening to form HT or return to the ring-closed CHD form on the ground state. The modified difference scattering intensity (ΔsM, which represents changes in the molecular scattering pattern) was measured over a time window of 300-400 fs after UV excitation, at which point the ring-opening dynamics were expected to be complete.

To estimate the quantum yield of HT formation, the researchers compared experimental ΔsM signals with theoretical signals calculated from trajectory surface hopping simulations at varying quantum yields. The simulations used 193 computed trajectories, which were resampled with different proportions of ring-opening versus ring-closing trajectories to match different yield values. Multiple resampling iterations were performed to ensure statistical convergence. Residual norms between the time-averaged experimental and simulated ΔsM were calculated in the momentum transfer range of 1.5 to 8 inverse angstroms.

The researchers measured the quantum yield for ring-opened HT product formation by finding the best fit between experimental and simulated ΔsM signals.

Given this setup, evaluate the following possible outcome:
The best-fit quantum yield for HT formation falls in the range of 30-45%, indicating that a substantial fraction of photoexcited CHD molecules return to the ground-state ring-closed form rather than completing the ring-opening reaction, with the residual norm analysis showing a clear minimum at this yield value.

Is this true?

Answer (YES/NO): YES